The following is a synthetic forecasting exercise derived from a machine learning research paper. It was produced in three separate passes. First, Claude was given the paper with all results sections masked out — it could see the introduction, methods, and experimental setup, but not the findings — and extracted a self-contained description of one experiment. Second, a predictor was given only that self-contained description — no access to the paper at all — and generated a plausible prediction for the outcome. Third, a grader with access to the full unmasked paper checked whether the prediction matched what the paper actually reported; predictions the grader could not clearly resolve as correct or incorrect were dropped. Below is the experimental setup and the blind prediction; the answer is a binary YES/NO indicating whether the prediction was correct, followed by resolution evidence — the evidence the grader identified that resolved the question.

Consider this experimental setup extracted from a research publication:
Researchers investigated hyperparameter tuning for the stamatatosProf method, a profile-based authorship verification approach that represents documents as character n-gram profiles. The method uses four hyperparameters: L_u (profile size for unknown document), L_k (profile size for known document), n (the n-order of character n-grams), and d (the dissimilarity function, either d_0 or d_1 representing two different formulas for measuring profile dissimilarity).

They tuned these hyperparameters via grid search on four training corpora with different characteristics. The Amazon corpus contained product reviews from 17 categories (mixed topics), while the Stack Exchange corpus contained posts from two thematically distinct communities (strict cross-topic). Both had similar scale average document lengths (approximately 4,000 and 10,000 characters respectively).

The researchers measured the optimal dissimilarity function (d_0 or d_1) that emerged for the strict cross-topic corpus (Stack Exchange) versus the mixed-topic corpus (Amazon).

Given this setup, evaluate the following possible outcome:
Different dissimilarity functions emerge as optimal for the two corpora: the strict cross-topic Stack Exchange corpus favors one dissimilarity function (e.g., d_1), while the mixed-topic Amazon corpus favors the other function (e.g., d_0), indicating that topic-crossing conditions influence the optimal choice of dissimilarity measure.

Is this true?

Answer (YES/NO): NO